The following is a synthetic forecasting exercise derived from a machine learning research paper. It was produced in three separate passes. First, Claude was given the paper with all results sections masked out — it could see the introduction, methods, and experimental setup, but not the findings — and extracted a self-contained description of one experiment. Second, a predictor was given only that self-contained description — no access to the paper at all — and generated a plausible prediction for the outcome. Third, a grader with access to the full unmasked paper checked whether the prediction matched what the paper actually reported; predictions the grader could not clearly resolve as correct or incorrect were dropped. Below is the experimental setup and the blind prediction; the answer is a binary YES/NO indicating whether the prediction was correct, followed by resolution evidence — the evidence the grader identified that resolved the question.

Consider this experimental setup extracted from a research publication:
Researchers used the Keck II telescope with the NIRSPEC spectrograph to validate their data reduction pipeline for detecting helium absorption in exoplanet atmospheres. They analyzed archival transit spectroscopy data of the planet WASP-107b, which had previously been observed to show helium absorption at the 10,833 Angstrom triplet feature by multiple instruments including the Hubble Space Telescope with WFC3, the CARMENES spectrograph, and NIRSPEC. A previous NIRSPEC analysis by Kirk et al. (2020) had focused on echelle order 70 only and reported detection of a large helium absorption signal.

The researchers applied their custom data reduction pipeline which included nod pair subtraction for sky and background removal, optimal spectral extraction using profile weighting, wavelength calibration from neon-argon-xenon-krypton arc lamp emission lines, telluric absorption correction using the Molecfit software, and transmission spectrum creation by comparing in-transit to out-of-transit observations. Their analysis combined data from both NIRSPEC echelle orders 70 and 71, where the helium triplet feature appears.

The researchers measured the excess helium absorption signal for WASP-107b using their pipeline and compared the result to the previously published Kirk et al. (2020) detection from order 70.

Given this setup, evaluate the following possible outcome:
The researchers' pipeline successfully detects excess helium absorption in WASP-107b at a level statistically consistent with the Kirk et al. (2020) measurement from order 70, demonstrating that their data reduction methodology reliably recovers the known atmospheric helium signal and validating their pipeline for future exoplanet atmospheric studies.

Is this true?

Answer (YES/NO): YES